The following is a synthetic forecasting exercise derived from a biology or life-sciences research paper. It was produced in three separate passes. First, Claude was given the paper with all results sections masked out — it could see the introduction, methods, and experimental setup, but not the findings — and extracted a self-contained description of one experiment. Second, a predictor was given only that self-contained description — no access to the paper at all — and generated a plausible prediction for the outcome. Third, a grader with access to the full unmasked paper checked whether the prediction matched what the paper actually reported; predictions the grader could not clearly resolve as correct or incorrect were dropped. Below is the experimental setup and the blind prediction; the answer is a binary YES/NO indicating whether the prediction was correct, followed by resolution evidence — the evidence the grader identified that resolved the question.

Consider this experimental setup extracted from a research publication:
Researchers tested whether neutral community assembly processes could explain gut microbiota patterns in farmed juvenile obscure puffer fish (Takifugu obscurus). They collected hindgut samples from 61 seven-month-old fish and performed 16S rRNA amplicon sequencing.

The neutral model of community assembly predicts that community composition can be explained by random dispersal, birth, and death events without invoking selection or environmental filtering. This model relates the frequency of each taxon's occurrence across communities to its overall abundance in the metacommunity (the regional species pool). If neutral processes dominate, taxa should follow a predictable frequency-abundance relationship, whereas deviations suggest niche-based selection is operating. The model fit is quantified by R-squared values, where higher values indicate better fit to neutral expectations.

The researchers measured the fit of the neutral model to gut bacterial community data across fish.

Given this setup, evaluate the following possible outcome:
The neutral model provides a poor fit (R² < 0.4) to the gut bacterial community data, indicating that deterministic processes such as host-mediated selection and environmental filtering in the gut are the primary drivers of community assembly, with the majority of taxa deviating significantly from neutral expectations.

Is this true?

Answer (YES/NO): NO